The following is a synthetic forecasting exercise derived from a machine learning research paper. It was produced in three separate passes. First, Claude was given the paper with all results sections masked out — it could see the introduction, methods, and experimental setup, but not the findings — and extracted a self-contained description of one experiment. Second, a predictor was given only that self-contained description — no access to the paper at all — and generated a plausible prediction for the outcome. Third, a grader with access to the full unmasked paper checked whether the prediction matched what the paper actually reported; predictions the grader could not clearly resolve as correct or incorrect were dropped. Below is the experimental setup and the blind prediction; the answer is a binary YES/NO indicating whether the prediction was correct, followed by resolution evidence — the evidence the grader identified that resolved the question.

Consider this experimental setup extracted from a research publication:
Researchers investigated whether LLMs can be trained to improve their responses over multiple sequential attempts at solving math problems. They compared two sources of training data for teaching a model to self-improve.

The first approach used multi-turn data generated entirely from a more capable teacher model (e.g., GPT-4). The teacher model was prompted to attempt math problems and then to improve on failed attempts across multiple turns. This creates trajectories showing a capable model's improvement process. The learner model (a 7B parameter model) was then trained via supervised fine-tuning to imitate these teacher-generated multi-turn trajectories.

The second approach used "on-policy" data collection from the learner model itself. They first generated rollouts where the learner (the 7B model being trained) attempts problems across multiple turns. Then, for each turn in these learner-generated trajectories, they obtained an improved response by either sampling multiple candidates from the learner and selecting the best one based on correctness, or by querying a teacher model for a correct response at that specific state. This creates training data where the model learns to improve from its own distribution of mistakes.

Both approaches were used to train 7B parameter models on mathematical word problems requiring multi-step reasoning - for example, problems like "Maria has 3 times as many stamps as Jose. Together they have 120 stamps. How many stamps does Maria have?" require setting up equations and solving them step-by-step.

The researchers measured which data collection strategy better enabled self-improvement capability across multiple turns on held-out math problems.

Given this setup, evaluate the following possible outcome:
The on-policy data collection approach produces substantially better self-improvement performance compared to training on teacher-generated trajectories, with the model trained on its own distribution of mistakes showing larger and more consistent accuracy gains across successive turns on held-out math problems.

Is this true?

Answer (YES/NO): YES